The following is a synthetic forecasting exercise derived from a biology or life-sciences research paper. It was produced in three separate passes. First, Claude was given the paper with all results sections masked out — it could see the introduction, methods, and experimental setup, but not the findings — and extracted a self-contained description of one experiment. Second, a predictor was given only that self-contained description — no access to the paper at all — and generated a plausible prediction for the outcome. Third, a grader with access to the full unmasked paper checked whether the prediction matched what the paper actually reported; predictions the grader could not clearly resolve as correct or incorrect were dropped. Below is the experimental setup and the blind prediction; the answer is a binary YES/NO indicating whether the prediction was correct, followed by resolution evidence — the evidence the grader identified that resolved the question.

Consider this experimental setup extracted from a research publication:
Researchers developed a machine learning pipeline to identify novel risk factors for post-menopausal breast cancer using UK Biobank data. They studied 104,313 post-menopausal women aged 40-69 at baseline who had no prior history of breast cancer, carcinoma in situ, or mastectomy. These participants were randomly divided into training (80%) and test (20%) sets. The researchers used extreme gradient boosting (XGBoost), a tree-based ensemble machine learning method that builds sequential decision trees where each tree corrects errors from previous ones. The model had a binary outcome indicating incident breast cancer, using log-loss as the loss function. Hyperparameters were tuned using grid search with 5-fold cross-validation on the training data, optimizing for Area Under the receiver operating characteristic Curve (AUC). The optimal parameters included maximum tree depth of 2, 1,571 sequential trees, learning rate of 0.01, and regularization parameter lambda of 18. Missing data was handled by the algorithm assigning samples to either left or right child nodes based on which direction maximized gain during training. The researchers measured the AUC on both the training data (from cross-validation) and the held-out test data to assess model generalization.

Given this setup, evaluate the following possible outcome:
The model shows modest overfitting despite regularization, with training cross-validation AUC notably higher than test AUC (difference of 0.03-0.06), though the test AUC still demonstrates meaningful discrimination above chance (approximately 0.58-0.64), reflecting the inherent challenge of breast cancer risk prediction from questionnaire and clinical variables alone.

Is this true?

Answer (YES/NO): NO